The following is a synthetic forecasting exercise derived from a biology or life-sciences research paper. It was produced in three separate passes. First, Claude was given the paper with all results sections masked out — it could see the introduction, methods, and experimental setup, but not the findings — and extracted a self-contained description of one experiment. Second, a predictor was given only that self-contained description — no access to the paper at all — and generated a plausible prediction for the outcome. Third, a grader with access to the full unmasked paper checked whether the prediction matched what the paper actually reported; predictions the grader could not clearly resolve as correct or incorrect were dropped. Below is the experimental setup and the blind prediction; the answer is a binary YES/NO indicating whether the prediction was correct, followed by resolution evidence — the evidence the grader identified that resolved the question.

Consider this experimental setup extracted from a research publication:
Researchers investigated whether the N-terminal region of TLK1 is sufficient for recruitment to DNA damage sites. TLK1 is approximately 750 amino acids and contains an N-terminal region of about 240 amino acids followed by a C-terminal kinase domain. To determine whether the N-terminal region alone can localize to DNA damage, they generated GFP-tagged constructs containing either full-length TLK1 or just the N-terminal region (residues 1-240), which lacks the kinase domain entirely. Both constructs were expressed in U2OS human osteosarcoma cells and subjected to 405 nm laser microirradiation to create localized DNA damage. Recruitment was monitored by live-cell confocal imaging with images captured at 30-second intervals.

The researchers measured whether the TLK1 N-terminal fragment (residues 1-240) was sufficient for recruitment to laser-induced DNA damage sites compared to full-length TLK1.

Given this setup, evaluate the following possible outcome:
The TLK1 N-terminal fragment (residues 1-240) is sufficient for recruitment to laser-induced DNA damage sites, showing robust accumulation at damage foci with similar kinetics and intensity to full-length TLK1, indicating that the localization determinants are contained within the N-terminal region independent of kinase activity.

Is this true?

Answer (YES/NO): NO